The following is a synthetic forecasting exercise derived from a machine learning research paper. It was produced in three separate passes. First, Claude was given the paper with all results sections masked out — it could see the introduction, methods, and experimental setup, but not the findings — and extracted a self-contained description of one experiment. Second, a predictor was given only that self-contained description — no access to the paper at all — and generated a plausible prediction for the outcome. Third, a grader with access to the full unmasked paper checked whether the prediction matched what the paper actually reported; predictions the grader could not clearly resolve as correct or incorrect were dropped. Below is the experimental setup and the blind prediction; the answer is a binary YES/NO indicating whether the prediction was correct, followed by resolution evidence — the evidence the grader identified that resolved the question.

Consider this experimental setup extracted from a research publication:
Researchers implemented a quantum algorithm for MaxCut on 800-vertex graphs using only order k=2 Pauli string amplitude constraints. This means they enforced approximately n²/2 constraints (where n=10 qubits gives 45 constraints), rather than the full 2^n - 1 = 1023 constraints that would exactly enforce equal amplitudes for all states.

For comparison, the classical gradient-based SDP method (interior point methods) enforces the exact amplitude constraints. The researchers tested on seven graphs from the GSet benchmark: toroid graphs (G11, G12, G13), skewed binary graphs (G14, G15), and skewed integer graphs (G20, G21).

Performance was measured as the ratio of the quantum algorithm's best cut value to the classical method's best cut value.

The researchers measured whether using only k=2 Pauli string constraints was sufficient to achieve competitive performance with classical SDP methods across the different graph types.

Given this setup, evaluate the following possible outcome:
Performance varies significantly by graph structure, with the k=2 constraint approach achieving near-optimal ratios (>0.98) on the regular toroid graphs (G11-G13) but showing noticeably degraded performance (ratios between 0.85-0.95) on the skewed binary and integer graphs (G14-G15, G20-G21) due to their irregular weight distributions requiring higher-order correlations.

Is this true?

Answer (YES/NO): NO